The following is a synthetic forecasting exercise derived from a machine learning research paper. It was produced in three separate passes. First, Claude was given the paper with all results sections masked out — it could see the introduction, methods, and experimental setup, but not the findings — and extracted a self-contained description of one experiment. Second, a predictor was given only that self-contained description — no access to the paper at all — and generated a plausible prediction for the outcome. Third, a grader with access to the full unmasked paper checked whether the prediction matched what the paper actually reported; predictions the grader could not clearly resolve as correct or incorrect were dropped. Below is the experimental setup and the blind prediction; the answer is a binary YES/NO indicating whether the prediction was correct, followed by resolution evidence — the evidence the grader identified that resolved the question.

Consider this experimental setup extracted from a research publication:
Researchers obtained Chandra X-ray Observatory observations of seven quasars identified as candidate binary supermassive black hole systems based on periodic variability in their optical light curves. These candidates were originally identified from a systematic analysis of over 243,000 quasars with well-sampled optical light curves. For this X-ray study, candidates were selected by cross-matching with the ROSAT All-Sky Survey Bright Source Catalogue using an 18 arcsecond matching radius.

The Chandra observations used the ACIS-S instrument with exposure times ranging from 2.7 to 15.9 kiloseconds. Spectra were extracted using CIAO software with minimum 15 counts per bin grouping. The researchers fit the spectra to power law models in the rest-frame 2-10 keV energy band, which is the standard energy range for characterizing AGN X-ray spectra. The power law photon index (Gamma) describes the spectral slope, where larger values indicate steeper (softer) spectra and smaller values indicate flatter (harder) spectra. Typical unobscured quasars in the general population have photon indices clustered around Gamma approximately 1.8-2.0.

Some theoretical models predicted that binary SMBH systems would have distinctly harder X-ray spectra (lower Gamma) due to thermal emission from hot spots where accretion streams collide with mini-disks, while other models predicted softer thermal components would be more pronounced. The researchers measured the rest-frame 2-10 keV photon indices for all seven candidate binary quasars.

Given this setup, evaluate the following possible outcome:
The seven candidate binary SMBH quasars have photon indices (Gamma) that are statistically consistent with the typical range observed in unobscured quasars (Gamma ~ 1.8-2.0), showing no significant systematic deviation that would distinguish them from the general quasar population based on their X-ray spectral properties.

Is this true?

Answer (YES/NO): YES